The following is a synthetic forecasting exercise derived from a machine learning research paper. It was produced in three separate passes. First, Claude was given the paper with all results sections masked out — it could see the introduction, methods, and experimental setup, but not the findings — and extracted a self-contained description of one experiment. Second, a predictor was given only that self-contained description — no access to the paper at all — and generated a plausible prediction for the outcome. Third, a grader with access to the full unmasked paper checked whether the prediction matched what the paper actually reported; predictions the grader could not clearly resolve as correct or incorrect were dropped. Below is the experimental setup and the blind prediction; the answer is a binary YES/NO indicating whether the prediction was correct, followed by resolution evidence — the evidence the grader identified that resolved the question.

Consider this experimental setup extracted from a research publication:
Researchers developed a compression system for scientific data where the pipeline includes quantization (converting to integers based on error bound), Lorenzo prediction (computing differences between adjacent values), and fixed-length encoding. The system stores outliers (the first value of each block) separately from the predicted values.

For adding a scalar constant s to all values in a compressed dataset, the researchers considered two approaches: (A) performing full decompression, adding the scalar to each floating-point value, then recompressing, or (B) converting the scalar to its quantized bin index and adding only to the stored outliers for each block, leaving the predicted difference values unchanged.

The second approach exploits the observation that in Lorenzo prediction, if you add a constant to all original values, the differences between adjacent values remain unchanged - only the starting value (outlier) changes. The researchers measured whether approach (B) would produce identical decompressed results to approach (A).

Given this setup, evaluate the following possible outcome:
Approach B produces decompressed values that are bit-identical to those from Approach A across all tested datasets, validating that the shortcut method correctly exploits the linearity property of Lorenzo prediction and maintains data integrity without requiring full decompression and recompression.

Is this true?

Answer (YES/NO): YES